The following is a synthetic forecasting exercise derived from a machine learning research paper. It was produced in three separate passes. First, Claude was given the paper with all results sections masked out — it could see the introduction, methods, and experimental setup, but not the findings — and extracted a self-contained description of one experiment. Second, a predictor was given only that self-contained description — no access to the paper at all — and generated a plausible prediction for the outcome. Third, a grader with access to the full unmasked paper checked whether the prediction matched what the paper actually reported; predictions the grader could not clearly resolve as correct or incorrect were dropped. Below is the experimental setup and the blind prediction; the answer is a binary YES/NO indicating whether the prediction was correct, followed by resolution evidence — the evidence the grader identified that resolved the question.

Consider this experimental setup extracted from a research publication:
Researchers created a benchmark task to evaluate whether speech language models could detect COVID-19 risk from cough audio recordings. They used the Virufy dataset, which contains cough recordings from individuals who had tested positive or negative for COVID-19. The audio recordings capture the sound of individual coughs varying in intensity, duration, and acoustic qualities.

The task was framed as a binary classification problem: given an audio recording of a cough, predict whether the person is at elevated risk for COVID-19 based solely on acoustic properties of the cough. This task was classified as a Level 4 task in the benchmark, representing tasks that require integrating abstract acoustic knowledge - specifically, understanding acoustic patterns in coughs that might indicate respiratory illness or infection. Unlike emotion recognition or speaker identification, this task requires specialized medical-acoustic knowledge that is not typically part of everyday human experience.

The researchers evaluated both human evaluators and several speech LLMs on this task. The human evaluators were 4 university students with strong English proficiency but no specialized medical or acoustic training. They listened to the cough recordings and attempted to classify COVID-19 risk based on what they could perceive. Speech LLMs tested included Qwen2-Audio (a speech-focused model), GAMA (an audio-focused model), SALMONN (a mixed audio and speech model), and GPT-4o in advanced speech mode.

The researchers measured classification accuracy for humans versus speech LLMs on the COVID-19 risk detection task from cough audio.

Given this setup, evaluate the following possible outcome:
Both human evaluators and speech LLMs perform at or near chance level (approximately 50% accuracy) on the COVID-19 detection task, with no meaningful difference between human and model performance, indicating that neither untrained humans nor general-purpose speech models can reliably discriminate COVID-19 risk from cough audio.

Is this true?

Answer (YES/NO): NO